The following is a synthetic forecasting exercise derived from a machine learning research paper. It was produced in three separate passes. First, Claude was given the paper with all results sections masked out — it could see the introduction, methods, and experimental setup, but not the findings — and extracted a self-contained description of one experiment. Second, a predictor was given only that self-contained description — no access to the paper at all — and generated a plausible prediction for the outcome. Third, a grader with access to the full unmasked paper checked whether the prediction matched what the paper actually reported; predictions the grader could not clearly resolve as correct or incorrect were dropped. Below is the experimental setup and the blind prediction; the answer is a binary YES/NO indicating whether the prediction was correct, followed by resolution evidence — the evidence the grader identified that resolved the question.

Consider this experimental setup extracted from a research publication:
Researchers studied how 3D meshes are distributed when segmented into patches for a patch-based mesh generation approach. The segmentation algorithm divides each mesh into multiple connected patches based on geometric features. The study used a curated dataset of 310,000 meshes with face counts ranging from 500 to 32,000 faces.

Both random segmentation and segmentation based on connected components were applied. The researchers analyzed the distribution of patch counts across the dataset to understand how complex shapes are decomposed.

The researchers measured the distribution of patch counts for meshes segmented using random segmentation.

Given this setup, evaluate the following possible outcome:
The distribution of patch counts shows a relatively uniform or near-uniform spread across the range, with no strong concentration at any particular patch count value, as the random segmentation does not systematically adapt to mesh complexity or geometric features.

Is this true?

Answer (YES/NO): NO